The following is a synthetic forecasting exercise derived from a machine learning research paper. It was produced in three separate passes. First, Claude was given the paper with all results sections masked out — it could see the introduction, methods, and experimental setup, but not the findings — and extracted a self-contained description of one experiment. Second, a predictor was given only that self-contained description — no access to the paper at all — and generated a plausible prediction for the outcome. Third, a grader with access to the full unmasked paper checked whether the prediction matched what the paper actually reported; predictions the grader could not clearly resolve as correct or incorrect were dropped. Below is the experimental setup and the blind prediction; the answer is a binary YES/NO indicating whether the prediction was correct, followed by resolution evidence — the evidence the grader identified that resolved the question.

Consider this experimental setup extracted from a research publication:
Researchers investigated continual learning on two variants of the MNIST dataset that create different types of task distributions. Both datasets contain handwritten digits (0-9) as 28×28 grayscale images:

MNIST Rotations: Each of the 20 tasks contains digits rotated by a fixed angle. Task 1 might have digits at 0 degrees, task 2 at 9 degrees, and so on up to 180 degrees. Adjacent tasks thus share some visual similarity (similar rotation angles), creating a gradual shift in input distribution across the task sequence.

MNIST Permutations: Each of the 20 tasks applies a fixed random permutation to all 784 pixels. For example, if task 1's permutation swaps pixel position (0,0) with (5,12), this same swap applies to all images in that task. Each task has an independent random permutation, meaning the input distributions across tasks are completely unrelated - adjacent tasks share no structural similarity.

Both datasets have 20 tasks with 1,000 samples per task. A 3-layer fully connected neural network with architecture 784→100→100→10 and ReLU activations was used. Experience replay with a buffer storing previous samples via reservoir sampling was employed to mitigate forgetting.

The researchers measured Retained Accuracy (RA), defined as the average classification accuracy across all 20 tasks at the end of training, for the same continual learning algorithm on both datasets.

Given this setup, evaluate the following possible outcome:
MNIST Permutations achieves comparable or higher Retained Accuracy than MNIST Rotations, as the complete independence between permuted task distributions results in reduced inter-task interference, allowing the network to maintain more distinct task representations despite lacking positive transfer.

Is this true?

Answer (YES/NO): NO